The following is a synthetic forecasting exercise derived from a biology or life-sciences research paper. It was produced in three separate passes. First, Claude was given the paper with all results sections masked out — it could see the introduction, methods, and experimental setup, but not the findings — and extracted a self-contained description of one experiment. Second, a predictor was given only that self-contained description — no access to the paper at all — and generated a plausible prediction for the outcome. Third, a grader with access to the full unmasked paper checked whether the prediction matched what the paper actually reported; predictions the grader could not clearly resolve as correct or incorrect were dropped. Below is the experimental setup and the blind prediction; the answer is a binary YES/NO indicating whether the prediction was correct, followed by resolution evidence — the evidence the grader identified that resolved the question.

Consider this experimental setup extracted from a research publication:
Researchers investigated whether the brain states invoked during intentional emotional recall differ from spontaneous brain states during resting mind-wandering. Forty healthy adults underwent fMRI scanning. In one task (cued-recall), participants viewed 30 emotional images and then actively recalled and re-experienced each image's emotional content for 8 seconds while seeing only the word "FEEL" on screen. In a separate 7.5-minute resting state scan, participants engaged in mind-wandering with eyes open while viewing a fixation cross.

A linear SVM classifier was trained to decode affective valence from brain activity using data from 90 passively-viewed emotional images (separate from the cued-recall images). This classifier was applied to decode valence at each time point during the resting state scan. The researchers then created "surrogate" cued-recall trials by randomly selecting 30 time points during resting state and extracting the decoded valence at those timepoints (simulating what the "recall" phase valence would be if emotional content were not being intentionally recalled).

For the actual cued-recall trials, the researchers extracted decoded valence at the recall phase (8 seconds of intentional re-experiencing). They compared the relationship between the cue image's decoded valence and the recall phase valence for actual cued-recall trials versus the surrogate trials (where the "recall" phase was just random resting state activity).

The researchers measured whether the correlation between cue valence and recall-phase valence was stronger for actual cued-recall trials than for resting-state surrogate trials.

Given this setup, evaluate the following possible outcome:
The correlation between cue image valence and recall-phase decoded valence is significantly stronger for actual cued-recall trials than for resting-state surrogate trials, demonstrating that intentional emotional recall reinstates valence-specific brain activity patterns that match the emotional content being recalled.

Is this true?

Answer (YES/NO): YES